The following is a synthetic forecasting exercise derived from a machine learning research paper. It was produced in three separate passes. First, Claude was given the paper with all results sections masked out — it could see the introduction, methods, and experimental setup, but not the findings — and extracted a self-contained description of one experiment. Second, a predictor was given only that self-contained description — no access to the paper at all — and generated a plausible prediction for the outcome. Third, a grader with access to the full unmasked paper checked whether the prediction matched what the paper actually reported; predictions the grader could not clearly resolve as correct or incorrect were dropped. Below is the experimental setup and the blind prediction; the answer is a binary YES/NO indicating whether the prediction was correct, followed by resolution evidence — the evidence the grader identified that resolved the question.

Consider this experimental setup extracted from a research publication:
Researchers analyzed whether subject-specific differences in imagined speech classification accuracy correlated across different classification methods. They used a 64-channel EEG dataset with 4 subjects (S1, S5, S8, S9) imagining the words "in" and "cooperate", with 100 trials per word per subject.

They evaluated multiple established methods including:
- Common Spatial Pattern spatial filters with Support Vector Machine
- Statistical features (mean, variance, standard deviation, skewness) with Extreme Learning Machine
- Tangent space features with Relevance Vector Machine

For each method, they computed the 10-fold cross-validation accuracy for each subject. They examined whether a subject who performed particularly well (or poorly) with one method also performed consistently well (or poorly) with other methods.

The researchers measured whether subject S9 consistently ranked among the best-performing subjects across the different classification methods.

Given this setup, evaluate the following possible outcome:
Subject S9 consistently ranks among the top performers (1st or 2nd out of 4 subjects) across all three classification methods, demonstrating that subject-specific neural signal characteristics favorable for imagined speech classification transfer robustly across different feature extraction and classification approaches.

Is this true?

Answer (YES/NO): NO